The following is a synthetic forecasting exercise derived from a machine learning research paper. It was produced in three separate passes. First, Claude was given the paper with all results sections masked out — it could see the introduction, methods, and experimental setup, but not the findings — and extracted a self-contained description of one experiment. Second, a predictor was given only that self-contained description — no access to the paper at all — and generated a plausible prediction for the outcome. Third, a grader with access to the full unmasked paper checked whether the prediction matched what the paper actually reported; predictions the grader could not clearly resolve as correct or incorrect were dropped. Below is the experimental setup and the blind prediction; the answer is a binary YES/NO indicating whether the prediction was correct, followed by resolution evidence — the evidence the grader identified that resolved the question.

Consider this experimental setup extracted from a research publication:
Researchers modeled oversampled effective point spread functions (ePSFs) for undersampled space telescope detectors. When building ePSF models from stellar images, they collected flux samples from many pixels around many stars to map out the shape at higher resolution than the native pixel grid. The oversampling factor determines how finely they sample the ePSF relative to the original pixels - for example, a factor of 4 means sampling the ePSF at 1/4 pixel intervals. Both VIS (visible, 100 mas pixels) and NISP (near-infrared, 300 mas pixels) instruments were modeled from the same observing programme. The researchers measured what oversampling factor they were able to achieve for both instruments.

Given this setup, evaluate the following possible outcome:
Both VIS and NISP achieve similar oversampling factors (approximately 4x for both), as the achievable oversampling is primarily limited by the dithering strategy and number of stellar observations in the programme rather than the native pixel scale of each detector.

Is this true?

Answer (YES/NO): YES